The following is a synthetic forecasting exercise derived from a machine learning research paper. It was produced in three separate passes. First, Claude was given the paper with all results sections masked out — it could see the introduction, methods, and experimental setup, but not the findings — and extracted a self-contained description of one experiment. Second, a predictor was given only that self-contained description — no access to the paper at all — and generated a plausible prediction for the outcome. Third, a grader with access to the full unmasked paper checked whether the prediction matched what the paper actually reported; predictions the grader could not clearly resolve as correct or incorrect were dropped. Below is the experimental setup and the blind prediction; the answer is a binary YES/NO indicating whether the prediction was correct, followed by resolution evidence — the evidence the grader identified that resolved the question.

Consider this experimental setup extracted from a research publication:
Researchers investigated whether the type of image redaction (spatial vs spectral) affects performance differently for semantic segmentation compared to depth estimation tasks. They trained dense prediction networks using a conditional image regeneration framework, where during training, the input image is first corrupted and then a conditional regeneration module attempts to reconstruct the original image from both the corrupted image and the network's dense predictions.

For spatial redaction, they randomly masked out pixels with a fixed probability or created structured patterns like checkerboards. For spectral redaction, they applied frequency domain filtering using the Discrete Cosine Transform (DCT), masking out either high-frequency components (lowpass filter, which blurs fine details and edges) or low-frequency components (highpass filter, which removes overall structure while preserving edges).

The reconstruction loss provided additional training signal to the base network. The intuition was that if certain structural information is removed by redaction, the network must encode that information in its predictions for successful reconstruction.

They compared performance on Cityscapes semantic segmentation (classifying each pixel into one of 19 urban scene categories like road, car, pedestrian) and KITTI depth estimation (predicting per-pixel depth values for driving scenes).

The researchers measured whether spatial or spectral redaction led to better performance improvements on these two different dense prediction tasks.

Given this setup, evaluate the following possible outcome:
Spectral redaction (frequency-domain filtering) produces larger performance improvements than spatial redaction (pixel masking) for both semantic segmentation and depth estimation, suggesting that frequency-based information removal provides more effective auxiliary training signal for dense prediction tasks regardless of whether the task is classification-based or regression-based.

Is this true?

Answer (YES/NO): NO